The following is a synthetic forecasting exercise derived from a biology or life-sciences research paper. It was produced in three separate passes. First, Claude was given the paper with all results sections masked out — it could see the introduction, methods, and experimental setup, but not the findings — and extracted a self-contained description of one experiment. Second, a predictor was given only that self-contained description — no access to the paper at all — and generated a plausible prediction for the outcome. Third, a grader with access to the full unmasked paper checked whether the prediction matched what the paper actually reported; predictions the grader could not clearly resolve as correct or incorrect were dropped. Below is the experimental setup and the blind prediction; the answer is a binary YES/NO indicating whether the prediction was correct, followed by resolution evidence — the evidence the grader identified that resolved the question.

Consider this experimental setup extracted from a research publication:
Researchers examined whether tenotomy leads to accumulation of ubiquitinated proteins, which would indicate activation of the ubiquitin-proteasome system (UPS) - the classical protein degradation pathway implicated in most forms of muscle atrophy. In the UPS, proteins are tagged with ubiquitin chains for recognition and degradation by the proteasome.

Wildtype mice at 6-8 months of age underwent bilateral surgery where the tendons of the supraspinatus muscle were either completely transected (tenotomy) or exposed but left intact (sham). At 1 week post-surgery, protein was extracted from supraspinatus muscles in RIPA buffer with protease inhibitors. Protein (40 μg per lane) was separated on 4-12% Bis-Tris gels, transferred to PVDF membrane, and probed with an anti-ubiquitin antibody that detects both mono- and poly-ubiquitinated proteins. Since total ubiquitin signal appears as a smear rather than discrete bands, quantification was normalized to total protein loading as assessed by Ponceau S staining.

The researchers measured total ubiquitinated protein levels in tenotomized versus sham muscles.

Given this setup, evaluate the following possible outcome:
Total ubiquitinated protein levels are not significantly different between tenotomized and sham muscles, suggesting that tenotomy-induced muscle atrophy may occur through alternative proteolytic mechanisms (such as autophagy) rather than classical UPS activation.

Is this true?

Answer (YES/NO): NO